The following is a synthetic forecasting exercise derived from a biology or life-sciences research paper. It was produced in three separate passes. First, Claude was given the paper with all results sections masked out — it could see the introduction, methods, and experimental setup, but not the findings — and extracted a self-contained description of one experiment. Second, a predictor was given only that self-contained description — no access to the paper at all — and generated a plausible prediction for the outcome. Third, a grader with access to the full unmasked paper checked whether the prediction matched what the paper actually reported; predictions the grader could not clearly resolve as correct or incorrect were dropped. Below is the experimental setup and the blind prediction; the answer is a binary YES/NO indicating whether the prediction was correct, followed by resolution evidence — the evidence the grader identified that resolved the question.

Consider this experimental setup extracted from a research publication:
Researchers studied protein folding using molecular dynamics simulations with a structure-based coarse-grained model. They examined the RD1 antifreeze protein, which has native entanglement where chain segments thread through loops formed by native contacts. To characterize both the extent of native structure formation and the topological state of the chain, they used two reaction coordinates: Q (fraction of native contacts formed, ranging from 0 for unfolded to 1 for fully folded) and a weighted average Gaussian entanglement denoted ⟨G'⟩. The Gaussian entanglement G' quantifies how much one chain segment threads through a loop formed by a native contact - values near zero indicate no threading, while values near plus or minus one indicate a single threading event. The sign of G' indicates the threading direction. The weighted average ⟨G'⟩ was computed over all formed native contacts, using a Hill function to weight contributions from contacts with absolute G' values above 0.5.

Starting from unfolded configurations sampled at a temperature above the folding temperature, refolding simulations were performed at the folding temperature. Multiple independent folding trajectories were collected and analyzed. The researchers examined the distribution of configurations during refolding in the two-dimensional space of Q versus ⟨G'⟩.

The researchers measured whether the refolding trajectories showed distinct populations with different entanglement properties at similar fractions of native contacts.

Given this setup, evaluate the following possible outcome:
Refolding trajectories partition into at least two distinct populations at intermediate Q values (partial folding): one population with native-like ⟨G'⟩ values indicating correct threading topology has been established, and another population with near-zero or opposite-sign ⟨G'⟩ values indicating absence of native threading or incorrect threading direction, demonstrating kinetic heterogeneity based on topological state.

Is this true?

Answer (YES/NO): YES